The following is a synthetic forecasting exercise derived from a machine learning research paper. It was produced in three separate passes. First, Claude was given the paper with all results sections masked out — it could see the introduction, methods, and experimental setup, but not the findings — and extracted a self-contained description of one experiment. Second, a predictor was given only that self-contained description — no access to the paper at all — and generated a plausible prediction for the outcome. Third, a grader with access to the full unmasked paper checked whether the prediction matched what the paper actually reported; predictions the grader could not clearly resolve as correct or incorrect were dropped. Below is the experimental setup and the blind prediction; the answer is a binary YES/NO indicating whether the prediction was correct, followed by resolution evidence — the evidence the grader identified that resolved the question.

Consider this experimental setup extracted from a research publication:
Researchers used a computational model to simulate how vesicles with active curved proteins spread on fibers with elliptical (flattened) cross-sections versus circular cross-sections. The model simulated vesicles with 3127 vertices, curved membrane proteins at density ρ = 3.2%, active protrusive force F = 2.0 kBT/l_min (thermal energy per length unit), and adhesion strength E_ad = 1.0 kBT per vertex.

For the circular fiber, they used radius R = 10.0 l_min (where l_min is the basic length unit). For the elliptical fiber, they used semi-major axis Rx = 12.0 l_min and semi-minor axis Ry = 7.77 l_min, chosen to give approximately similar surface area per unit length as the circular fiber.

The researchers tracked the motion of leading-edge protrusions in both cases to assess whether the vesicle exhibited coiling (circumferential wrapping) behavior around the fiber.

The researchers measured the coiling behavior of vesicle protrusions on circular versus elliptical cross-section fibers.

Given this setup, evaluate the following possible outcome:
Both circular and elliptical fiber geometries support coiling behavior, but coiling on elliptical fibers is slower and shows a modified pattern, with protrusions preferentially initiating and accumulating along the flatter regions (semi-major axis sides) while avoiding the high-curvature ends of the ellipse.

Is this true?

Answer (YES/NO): NO